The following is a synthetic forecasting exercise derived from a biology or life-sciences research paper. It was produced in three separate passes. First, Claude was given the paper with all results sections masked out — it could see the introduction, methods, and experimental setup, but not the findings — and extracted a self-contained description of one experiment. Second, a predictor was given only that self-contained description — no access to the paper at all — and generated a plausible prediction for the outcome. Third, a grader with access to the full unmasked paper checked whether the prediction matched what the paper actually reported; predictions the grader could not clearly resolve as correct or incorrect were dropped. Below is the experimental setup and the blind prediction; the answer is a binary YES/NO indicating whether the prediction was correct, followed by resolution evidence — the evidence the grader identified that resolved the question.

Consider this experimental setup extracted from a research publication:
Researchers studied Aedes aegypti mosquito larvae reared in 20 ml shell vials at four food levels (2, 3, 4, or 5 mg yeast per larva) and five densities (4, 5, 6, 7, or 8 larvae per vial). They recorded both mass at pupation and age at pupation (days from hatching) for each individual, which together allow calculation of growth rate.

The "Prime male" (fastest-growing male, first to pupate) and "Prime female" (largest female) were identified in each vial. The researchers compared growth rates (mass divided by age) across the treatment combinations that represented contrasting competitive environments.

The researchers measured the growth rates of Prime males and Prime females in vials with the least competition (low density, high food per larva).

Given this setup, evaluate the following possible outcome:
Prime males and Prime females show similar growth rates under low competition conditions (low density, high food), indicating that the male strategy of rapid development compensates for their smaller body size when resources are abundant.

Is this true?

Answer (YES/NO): NO